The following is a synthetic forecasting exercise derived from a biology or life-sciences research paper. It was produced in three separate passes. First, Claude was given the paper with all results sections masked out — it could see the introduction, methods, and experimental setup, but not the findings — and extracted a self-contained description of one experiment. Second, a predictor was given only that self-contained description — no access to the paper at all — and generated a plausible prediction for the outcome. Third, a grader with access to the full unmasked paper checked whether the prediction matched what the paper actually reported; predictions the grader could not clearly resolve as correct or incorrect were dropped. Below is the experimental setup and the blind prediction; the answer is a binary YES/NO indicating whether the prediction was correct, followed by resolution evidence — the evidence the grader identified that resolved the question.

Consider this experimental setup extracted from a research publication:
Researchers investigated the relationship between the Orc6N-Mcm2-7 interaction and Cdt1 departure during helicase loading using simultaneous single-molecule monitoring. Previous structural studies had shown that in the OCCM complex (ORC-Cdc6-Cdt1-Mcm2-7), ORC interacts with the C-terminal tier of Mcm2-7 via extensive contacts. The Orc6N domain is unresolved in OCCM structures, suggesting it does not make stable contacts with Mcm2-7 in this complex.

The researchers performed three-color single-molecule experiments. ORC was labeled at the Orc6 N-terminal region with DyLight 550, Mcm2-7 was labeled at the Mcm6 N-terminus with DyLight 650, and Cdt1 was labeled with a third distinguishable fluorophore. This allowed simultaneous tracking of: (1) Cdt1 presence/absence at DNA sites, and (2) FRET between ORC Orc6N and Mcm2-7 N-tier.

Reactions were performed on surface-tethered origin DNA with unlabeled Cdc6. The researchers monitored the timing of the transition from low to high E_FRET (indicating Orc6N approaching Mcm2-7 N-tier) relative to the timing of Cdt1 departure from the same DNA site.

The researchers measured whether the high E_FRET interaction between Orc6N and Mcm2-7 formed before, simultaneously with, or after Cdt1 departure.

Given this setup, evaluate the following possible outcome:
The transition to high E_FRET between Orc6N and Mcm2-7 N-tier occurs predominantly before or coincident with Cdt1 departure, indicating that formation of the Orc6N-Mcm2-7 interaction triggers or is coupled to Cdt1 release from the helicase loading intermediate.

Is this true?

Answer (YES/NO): NO